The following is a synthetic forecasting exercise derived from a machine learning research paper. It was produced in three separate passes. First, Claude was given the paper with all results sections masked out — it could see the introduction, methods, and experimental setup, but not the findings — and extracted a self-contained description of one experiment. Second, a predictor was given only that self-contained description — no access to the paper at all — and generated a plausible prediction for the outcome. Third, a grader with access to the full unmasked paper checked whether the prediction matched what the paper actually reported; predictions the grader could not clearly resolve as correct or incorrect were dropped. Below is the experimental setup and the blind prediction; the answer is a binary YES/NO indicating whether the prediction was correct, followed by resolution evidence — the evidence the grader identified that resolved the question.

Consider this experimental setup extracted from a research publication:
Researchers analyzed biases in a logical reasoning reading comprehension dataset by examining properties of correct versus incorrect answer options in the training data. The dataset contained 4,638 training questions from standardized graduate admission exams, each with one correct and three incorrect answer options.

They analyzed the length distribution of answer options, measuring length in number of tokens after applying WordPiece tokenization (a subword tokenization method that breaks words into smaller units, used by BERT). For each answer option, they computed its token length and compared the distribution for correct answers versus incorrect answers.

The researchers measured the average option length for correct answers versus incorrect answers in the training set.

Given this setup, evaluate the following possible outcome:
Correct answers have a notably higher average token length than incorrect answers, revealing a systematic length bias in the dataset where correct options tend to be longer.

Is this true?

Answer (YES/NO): NO